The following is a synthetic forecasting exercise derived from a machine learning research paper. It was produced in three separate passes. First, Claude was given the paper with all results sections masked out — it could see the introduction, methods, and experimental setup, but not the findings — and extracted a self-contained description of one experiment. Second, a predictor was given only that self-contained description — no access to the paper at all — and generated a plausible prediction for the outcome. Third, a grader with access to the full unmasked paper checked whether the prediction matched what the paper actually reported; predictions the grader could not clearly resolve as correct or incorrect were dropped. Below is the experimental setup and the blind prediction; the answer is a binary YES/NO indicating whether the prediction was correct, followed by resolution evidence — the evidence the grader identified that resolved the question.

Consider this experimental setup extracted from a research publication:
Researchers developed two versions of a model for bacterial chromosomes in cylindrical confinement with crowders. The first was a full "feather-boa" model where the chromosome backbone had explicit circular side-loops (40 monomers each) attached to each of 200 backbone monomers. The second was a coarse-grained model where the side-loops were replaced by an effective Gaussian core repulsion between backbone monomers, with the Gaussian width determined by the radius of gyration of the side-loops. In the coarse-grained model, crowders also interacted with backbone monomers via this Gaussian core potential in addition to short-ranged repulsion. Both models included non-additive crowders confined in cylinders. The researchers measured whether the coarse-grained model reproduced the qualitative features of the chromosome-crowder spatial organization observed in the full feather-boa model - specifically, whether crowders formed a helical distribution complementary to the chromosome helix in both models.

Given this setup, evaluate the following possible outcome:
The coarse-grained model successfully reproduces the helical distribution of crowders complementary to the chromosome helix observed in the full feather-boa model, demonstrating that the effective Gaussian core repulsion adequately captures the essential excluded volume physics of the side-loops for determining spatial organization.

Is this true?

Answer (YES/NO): YES